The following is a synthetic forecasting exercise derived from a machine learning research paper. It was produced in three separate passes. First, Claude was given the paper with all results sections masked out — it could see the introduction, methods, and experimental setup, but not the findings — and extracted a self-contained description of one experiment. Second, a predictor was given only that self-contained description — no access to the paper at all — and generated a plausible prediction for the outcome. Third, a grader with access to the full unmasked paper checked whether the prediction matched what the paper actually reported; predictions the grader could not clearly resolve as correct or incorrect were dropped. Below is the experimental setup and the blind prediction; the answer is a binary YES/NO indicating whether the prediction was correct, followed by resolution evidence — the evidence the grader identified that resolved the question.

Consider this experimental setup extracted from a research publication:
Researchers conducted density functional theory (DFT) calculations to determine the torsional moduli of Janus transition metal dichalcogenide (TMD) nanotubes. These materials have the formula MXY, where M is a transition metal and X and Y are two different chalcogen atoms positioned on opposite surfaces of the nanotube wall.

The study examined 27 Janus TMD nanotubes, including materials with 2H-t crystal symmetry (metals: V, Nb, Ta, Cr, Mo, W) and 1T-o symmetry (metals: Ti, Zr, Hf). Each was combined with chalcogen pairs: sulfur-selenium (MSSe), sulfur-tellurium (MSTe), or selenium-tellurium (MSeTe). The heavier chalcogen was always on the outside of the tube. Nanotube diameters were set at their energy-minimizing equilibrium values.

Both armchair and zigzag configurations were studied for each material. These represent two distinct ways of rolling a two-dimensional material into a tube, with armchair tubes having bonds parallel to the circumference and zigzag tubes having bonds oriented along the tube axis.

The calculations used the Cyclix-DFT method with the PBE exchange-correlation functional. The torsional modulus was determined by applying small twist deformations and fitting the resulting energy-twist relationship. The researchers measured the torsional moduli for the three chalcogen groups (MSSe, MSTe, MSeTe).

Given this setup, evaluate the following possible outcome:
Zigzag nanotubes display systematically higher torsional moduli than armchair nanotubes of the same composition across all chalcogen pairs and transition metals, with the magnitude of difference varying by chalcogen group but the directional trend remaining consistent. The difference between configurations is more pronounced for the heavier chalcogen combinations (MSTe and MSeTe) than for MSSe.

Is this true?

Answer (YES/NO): NO